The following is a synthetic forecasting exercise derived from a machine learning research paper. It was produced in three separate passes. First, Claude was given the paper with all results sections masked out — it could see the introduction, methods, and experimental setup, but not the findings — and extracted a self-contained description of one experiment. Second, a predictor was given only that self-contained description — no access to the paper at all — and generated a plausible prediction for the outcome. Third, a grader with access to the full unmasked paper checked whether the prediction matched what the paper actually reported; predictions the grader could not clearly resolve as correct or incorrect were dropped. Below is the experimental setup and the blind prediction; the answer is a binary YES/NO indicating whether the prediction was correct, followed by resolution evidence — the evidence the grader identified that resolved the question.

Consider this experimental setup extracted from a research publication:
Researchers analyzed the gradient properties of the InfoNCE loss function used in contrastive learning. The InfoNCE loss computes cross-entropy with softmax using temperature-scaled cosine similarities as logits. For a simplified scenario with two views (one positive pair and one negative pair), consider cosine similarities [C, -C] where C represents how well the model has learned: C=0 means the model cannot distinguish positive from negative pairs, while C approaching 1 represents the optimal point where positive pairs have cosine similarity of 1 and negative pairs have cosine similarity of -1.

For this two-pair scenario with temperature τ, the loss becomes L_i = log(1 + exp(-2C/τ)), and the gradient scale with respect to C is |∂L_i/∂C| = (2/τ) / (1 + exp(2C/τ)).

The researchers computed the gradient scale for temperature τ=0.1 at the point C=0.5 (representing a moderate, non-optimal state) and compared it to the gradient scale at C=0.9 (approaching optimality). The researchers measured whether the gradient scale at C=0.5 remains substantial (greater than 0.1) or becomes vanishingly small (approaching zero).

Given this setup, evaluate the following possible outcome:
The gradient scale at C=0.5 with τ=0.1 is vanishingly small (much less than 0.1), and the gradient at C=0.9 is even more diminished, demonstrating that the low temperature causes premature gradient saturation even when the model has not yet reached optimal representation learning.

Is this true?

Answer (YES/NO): YES